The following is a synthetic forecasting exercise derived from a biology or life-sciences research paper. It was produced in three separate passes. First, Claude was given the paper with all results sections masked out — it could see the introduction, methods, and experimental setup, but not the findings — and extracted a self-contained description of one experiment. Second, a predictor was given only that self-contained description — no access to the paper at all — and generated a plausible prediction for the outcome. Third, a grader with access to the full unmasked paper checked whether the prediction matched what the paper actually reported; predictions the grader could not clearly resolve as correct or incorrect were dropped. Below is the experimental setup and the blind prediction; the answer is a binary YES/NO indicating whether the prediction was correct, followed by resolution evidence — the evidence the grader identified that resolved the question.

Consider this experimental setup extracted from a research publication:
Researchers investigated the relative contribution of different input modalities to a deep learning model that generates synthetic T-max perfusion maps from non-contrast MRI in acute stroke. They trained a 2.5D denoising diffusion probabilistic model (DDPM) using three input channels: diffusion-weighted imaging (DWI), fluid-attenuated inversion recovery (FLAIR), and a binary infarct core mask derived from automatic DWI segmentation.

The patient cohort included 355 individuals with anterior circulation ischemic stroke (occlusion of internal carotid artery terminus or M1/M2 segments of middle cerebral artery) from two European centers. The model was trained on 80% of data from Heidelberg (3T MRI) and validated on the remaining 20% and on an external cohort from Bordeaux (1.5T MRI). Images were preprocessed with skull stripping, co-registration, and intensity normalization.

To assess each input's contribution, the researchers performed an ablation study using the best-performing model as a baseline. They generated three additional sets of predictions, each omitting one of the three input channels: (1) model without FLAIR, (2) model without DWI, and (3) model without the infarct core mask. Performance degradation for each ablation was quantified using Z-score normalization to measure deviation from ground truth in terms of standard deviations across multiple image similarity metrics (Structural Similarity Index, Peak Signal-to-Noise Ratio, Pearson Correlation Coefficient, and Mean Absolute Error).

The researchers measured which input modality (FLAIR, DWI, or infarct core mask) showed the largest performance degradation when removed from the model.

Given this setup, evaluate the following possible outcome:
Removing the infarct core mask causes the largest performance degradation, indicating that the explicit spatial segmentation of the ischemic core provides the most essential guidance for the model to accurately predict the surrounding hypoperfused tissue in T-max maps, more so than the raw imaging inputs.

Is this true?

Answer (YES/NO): YES